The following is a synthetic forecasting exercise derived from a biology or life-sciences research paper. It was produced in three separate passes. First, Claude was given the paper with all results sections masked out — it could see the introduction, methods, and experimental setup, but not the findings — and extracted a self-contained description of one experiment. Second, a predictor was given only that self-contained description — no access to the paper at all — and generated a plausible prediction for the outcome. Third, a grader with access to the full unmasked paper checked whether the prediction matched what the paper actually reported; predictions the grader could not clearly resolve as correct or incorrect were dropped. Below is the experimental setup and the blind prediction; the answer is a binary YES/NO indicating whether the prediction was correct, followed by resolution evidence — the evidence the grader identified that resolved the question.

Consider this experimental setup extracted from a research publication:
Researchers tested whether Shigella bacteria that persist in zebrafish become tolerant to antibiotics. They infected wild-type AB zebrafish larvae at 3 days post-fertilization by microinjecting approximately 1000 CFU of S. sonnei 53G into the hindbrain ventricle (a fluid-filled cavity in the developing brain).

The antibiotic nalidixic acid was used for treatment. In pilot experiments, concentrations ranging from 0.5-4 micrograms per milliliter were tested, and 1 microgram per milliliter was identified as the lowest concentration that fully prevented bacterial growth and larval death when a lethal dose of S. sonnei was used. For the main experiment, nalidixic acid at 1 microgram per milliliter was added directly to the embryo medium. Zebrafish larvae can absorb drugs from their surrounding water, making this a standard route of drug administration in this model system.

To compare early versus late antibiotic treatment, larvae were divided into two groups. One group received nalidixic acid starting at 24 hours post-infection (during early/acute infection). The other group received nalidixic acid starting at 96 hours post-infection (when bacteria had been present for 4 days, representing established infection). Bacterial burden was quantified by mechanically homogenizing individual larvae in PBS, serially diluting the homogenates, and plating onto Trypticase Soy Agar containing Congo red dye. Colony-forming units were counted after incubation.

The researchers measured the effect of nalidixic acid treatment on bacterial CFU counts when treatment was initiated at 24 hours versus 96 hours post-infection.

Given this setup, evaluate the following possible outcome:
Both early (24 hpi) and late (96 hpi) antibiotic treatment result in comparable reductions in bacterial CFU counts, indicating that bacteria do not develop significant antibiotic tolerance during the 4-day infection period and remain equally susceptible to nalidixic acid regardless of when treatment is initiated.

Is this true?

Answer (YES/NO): NO